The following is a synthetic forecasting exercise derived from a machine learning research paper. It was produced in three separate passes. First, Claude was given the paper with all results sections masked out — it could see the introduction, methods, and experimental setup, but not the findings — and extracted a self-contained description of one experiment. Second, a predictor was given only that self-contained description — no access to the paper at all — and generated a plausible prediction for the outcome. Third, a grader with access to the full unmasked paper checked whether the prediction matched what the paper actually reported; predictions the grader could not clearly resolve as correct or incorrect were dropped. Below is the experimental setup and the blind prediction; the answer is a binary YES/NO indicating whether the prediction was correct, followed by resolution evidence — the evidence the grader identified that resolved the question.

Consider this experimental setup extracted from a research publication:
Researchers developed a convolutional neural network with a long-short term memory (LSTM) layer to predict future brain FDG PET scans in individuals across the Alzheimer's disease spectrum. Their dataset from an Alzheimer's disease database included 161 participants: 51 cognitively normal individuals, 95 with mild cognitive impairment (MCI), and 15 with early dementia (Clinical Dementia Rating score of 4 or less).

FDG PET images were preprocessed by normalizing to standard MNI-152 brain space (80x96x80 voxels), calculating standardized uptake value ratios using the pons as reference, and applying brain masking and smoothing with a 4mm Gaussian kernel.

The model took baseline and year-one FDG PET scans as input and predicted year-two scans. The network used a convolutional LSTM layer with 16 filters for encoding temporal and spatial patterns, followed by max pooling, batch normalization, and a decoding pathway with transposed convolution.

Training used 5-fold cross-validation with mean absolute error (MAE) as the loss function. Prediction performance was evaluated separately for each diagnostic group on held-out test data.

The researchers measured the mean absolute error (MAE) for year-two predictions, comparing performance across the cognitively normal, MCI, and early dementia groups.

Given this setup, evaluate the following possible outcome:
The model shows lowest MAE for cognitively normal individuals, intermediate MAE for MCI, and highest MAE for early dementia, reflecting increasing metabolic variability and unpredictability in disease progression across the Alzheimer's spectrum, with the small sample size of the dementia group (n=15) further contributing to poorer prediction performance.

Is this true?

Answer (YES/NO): NO